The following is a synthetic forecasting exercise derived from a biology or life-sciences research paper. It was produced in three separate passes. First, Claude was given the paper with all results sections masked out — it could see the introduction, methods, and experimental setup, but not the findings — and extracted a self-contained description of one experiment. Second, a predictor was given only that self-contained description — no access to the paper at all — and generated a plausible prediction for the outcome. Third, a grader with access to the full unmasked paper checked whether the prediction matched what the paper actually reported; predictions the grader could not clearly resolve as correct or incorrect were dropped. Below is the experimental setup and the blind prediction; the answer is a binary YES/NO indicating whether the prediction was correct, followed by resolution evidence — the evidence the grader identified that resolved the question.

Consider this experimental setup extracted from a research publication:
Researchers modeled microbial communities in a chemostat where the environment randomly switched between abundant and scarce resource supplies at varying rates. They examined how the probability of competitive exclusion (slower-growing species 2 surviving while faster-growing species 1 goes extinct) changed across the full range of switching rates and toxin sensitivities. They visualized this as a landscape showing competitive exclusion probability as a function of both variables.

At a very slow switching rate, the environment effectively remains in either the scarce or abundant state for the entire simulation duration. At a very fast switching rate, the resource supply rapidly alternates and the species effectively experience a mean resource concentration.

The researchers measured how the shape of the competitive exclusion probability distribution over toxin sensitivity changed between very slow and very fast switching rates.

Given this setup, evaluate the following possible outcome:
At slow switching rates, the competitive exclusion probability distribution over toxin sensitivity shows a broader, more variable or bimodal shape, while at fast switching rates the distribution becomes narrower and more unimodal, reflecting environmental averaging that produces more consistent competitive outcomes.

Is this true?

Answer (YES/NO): YES